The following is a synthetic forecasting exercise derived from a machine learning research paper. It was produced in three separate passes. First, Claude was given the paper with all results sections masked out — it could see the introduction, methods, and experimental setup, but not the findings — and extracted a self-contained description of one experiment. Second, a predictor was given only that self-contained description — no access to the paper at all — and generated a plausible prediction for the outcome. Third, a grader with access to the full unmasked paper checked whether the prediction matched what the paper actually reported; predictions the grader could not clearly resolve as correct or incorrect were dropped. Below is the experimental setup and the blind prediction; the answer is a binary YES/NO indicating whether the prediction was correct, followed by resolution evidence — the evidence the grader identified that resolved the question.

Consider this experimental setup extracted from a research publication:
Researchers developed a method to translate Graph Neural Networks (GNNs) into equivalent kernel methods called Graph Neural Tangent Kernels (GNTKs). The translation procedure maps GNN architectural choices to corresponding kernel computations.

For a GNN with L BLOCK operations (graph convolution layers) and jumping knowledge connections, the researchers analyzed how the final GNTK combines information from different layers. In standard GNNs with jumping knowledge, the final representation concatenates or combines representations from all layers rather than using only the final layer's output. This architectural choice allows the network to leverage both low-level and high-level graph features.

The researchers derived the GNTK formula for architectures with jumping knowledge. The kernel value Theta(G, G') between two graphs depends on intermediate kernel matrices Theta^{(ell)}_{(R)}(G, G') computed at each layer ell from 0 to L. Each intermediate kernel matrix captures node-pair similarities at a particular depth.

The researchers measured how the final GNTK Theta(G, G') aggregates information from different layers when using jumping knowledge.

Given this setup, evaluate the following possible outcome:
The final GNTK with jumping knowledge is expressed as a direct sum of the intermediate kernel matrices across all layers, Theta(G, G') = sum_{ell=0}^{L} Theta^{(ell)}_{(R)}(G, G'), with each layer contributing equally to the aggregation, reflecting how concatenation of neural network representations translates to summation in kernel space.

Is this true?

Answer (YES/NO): YES